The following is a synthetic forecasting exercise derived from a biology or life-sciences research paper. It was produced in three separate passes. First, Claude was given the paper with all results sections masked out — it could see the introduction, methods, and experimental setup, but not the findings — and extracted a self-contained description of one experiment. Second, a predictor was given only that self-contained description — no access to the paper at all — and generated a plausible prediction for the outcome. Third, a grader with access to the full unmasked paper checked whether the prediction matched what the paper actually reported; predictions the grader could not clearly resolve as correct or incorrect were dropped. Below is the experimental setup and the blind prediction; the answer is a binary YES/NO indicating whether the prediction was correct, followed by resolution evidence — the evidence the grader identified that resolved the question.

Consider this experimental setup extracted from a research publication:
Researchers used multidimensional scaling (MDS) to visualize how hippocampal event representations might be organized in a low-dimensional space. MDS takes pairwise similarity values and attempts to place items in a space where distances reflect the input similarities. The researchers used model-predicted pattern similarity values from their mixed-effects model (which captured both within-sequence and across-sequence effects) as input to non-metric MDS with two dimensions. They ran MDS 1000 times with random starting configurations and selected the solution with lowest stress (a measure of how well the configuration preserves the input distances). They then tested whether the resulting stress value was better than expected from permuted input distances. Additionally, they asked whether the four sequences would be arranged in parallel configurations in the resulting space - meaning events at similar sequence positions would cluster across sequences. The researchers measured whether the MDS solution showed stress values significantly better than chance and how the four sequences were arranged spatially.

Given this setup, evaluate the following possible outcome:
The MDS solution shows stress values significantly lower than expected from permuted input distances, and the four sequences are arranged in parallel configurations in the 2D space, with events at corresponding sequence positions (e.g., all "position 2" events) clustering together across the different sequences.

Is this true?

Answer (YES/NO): NO